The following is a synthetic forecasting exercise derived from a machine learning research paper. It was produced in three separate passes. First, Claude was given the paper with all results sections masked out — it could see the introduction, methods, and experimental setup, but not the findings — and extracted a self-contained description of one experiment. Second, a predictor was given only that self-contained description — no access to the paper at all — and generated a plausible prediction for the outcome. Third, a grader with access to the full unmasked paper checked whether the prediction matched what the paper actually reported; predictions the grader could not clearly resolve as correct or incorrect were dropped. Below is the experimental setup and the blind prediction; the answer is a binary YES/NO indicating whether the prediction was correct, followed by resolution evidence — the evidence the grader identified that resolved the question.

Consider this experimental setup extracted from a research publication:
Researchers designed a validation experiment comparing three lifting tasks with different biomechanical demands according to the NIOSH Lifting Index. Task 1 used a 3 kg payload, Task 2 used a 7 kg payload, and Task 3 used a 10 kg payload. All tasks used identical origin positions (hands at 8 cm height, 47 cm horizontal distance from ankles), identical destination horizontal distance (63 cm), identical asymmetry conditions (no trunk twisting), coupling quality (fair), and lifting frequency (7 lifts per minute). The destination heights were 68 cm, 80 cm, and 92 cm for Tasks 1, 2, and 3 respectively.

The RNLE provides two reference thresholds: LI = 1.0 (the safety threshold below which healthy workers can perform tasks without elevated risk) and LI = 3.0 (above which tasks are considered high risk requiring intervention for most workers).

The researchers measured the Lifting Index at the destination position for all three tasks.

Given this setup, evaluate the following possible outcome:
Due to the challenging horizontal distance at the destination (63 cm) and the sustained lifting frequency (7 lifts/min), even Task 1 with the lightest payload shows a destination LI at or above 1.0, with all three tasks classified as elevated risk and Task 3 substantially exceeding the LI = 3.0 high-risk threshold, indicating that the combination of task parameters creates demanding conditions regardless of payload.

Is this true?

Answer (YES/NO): NO